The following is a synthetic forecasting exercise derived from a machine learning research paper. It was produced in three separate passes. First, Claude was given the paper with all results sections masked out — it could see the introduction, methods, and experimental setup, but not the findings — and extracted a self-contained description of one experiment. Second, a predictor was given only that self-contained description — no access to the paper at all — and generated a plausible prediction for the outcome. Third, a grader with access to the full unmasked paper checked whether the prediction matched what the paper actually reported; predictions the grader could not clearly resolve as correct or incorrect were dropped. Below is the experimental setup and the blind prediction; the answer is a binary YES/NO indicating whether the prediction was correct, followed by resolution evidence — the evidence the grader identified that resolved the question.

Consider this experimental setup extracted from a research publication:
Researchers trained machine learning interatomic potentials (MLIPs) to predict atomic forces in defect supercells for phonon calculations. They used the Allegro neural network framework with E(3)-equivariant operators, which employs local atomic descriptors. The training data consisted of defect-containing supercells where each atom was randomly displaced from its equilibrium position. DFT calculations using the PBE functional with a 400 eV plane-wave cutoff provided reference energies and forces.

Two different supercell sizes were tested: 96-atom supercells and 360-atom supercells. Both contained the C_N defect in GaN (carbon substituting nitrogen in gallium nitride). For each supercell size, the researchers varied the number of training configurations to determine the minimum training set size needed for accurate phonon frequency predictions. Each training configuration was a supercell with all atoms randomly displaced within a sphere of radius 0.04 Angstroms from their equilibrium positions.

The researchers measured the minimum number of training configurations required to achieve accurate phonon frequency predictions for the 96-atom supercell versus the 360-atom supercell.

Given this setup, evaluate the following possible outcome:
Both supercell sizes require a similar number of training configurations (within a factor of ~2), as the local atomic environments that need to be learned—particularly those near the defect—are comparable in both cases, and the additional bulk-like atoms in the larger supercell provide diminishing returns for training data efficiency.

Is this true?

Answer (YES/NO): YES